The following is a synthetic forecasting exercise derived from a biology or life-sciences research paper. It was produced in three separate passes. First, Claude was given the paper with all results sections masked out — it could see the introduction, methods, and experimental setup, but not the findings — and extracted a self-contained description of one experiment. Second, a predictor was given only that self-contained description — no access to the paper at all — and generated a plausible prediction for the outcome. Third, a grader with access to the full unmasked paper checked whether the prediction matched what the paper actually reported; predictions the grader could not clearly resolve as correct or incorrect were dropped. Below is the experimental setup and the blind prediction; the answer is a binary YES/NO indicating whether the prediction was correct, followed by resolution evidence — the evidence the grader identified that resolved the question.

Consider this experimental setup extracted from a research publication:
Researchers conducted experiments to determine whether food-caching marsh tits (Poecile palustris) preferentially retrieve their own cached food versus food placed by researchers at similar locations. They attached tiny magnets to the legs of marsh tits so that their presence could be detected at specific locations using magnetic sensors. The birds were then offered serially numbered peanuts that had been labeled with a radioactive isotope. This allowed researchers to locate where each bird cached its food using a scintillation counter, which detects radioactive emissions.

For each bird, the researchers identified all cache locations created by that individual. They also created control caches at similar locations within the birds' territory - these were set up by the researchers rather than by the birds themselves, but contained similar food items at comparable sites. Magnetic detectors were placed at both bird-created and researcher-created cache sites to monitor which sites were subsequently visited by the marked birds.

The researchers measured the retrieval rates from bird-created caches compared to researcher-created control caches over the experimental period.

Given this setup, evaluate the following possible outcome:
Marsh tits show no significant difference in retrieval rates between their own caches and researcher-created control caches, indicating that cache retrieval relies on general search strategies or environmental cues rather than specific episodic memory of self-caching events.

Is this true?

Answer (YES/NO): NO